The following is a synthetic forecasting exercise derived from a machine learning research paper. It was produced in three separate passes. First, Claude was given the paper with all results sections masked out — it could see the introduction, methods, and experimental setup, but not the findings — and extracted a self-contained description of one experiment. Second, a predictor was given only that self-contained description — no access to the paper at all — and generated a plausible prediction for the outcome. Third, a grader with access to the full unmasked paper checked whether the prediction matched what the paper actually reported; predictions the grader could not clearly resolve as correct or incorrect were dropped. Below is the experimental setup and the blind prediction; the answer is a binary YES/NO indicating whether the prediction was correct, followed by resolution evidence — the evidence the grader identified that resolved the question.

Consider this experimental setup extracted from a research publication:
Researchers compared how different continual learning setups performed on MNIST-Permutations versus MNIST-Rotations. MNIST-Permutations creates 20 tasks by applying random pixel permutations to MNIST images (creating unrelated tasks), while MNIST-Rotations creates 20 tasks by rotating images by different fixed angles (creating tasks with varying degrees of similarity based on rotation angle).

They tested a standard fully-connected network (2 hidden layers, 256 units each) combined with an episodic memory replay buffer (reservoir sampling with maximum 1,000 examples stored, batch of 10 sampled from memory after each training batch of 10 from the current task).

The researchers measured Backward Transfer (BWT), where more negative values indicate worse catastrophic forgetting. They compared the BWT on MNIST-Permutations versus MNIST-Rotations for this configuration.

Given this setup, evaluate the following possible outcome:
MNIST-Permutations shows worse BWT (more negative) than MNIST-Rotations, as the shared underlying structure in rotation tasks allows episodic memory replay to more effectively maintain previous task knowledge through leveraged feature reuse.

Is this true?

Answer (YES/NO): NO